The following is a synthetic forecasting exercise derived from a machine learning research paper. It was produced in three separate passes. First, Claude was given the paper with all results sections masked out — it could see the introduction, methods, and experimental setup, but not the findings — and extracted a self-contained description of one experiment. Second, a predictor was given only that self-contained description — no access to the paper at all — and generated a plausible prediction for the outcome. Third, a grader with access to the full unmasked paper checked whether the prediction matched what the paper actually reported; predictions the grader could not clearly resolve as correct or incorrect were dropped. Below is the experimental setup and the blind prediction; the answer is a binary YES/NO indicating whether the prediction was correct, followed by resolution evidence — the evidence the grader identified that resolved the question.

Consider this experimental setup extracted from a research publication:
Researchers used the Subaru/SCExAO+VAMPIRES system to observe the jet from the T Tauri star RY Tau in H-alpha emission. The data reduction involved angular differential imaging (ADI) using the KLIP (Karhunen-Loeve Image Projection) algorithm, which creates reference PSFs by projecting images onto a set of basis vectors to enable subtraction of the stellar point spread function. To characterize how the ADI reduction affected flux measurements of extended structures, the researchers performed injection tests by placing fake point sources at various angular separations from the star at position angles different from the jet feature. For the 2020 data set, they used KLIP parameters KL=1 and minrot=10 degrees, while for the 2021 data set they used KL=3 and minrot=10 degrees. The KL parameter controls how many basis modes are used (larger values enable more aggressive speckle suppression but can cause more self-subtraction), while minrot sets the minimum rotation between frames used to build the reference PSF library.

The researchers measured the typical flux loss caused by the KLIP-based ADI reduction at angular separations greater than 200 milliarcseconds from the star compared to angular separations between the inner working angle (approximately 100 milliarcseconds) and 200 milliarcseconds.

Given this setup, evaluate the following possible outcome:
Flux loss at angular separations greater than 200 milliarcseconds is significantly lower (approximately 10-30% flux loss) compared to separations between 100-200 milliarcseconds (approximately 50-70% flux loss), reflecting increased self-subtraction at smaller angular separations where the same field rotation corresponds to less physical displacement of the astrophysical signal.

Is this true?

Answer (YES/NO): NO